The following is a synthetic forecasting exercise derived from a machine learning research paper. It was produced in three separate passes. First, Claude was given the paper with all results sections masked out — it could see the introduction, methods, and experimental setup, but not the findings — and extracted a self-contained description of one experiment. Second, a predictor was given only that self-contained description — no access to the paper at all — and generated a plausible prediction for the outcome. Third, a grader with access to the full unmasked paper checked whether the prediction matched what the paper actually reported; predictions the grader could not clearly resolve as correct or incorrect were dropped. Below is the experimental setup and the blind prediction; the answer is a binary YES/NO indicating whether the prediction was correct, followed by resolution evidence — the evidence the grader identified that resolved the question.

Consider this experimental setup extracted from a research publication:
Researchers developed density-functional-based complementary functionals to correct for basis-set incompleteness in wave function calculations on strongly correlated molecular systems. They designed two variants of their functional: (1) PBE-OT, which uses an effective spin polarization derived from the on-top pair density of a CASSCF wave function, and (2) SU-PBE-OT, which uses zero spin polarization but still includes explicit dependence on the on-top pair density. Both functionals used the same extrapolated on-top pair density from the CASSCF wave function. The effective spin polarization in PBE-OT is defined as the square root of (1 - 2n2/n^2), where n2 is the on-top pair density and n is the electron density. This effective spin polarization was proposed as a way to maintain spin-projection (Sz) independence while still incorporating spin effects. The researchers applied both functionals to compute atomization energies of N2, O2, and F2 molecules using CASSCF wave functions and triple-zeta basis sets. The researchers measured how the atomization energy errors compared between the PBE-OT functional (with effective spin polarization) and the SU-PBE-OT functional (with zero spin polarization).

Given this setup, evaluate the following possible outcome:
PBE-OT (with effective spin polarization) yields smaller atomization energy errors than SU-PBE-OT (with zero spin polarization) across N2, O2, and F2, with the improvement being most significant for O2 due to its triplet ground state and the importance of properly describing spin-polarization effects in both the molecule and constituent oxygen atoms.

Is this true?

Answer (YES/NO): NO